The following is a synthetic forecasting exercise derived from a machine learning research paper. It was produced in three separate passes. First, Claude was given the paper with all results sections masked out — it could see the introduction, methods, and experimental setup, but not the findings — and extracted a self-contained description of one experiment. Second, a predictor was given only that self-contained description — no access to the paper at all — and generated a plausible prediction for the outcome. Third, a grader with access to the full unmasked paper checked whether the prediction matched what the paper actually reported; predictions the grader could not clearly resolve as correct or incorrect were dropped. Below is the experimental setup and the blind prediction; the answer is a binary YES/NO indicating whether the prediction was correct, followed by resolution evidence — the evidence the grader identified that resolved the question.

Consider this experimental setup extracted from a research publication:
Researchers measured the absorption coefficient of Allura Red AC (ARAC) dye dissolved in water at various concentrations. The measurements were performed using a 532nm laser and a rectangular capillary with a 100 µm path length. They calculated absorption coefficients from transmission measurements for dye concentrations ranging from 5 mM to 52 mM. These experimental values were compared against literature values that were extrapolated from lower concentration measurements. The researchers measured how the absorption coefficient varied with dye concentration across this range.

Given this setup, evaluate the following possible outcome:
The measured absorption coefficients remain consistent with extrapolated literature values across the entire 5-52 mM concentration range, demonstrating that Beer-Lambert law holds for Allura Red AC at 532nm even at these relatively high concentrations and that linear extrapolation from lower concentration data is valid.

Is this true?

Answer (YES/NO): NO